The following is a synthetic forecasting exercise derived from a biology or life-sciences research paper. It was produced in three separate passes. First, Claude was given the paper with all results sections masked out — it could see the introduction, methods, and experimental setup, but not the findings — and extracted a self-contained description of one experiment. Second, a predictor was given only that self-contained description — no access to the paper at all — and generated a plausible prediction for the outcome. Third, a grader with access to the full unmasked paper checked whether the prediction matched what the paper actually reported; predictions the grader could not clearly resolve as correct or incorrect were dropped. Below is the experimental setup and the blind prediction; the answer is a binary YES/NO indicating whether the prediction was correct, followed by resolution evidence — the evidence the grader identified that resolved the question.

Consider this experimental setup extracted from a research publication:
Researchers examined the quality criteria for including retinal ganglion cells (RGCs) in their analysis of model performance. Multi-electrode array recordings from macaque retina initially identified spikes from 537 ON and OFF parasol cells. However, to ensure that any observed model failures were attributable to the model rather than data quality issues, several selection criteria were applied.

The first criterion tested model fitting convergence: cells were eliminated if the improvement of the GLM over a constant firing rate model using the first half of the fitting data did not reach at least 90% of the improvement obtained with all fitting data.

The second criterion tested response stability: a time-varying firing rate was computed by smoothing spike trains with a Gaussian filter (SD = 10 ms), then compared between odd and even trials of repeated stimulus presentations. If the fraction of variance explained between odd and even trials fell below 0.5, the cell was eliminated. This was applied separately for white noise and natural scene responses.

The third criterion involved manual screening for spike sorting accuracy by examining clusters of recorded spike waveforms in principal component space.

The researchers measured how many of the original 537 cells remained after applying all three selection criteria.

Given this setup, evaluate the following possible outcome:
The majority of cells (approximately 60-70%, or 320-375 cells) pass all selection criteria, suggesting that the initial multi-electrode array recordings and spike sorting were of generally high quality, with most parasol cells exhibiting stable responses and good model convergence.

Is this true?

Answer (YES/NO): NO